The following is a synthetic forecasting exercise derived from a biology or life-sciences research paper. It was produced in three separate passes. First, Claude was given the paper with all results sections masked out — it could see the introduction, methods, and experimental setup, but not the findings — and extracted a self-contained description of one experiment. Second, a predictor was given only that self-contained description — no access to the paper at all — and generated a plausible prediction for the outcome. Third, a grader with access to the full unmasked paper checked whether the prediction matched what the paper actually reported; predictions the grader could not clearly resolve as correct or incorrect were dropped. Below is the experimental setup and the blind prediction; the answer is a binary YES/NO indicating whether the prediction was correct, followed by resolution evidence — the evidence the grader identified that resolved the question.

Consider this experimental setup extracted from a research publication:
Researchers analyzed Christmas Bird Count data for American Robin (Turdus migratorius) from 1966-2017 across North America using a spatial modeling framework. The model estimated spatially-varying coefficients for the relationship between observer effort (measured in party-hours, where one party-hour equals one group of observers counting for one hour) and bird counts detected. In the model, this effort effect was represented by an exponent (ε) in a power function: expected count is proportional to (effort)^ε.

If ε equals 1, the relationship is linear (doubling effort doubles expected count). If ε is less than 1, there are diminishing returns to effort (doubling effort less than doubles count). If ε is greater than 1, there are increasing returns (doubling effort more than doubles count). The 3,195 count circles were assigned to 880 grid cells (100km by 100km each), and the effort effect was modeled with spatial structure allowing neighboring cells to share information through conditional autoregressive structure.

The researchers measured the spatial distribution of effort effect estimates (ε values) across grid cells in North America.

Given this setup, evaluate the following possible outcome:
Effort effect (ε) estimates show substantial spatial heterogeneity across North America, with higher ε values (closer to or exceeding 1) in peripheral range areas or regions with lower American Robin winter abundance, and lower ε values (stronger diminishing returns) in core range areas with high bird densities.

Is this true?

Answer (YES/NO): NO